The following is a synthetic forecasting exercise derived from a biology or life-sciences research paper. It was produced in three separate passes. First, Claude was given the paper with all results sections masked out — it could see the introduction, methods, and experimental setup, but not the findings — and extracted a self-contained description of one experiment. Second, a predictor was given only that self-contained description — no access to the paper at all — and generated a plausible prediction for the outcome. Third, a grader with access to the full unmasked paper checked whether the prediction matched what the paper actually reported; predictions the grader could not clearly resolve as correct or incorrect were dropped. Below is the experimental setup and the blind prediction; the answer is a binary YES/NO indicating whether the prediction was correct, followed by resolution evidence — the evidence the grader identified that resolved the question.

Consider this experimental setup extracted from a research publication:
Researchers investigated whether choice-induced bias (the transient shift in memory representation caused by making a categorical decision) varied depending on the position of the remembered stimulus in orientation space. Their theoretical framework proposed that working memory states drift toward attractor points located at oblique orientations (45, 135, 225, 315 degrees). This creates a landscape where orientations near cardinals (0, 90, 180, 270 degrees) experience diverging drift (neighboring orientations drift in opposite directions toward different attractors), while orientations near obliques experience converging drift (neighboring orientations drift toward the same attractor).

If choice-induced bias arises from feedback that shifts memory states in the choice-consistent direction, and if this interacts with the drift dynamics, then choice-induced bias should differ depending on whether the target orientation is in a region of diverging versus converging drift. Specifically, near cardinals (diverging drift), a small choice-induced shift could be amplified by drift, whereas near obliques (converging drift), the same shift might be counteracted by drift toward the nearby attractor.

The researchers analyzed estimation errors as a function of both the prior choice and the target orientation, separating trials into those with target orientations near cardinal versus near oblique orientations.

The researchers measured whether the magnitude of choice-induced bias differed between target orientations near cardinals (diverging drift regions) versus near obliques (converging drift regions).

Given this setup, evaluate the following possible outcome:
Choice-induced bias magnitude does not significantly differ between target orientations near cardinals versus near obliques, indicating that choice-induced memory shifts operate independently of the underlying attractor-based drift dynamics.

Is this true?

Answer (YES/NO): NO